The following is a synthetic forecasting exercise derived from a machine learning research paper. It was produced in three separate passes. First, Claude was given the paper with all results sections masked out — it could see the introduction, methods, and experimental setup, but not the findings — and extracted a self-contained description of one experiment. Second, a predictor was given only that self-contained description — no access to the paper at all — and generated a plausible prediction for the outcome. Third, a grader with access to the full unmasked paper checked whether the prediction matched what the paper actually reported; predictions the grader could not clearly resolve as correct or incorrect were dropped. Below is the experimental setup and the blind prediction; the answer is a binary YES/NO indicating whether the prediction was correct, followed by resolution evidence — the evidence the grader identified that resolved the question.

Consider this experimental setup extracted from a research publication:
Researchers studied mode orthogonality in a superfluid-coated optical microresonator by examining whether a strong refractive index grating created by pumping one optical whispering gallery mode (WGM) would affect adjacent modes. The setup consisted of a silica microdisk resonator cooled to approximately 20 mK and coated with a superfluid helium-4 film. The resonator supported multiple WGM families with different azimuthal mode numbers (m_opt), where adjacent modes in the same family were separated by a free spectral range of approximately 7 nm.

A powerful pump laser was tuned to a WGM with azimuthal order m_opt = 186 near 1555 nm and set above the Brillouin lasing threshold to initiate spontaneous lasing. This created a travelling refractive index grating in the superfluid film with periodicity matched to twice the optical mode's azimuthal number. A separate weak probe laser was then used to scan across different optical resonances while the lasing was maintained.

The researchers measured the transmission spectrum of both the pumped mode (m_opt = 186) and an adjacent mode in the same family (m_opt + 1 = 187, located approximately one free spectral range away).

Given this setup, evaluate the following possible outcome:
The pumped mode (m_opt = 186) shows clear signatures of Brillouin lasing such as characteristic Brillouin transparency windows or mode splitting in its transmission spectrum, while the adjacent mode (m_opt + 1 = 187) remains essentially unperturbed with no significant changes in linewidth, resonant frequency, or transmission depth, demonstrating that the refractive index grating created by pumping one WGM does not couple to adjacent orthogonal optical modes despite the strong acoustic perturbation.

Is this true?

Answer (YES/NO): YES